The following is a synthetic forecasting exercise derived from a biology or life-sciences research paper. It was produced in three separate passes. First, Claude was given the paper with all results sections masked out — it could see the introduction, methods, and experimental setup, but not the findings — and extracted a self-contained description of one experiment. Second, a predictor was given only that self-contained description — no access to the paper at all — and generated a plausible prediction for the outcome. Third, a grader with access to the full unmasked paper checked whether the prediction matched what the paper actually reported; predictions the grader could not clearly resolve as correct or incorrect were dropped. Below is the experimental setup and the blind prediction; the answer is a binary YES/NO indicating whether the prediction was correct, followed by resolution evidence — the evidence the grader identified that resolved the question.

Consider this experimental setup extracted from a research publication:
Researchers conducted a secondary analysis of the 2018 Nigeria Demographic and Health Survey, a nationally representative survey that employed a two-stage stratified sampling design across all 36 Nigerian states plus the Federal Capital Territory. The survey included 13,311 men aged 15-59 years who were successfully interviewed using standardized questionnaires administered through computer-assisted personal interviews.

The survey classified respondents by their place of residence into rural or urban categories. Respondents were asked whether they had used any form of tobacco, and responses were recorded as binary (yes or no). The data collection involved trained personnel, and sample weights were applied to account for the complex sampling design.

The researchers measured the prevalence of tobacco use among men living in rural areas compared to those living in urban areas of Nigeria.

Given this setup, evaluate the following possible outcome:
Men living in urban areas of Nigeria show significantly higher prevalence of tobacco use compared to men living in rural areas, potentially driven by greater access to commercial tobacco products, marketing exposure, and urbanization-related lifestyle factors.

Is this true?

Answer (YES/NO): NO